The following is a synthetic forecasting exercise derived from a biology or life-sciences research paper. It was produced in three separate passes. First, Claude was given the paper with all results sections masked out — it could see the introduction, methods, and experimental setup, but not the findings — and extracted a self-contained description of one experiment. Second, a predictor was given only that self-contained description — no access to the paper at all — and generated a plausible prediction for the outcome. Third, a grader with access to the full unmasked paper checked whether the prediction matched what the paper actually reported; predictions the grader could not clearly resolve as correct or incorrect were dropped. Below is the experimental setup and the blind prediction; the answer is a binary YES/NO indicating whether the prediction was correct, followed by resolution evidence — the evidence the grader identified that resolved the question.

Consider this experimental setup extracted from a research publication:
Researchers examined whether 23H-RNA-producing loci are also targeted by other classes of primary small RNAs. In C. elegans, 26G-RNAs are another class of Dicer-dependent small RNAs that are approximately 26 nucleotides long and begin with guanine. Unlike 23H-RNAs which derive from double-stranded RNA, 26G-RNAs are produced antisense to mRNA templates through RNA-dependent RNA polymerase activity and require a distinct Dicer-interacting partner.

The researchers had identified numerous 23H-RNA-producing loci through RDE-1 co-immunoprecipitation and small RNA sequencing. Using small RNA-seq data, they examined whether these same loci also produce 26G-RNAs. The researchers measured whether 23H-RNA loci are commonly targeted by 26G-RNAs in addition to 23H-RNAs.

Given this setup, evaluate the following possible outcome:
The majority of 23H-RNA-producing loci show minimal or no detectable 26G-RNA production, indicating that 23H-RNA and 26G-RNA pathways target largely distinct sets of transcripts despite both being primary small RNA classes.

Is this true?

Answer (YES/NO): NO